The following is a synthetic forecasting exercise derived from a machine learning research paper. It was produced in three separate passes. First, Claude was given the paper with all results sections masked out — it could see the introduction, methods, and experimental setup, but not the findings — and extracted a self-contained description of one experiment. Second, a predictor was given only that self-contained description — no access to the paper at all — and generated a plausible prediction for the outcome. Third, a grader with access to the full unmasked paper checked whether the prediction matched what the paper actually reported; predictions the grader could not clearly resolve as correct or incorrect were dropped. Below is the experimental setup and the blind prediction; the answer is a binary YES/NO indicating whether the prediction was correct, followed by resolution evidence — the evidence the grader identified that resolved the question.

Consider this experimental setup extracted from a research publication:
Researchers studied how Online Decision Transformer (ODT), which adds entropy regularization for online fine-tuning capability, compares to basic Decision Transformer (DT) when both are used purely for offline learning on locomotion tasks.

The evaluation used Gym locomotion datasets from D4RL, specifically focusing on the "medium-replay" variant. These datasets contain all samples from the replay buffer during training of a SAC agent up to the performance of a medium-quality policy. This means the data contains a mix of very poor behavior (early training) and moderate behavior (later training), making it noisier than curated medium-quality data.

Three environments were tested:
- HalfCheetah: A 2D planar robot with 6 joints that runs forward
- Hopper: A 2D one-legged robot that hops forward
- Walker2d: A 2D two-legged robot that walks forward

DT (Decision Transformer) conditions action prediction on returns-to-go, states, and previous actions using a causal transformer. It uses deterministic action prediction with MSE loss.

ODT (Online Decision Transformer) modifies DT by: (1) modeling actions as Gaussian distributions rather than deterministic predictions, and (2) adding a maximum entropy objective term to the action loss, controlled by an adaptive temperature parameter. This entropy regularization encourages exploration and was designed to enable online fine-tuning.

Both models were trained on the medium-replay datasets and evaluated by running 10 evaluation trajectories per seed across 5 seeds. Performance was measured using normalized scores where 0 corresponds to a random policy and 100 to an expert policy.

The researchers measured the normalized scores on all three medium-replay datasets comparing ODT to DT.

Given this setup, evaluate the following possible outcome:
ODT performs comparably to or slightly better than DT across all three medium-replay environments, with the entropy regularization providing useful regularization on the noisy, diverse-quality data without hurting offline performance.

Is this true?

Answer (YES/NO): YES